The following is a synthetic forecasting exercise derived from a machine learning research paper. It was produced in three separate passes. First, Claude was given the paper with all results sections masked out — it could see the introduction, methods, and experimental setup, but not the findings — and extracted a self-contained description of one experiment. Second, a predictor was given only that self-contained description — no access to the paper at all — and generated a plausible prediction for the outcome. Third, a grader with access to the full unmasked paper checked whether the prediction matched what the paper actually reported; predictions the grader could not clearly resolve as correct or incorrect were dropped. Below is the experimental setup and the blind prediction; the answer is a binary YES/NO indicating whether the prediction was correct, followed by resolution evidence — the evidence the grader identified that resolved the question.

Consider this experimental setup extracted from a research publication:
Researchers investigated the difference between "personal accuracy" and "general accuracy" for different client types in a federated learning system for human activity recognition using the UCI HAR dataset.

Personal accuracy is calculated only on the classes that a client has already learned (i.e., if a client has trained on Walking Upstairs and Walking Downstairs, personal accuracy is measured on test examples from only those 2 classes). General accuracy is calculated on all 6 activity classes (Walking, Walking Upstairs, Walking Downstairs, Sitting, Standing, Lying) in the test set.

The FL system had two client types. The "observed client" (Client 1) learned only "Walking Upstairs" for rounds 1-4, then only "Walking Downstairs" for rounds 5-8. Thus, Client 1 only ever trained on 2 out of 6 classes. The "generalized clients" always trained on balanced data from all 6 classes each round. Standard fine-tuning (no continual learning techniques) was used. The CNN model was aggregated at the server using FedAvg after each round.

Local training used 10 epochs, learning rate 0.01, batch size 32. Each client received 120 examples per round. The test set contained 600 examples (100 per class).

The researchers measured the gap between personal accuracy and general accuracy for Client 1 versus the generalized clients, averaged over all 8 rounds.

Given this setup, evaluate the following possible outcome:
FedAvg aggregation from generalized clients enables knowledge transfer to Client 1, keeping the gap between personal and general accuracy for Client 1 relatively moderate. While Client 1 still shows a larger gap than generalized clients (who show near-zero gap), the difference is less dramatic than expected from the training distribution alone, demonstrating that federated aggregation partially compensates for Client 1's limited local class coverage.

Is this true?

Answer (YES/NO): NO